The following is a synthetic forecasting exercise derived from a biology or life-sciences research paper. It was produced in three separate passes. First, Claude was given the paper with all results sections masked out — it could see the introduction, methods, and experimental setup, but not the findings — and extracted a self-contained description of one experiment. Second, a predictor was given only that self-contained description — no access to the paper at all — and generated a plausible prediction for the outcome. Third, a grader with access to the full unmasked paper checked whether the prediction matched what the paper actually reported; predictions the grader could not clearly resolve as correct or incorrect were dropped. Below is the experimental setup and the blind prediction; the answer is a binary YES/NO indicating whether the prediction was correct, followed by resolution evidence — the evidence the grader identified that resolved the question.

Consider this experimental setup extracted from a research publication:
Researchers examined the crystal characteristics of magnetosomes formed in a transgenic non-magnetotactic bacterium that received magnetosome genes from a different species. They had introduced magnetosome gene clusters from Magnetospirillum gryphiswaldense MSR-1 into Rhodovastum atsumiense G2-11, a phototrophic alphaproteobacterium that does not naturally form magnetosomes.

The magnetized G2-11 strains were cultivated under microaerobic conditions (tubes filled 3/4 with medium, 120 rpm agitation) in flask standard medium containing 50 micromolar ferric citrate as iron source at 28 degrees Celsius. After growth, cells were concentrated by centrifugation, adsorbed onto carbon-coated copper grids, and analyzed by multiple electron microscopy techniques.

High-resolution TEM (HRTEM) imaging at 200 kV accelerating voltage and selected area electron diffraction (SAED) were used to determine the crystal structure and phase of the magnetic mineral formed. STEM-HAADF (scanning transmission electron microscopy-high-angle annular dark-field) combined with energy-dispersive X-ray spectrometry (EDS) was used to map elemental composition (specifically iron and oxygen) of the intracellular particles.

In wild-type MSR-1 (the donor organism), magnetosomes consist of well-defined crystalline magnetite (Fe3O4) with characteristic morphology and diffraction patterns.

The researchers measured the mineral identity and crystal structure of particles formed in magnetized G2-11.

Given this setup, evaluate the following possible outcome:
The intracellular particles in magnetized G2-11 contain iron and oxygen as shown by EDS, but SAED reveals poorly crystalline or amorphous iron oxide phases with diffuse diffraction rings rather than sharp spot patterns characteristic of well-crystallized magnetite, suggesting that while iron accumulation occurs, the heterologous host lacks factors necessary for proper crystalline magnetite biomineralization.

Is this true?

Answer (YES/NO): NO